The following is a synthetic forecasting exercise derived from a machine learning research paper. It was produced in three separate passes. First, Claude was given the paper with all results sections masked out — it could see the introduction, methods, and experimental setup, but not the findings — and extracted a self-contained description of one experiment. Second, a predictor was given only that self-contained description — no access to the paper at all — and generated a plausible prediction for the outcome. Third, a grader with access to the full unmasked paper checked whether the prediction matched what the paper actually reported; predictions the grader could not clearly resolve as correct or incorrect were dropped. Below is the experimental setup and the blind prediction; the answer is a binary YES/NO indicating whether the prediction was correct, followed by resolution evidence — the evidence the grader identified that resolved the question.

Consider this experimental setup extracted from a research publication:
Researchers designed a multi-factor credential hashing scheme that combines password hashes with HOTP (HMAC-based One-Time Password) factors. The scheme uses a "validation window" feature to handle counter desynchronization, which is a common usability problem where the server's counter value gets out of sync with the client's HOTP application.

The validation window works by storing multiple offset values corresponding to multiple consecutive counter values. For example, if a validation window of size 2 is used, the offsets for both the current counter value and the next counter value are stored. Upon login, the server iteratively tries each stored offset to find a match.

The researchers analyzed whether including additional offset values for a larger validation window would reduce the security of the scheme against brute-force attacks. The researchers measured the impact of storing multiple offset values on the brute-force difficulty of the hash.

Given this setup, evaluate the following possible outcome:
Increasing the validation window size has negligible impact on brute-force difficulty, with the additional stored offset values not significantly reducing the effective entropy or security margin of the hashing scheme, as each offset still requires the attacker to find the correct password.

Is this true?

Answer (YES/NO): YES